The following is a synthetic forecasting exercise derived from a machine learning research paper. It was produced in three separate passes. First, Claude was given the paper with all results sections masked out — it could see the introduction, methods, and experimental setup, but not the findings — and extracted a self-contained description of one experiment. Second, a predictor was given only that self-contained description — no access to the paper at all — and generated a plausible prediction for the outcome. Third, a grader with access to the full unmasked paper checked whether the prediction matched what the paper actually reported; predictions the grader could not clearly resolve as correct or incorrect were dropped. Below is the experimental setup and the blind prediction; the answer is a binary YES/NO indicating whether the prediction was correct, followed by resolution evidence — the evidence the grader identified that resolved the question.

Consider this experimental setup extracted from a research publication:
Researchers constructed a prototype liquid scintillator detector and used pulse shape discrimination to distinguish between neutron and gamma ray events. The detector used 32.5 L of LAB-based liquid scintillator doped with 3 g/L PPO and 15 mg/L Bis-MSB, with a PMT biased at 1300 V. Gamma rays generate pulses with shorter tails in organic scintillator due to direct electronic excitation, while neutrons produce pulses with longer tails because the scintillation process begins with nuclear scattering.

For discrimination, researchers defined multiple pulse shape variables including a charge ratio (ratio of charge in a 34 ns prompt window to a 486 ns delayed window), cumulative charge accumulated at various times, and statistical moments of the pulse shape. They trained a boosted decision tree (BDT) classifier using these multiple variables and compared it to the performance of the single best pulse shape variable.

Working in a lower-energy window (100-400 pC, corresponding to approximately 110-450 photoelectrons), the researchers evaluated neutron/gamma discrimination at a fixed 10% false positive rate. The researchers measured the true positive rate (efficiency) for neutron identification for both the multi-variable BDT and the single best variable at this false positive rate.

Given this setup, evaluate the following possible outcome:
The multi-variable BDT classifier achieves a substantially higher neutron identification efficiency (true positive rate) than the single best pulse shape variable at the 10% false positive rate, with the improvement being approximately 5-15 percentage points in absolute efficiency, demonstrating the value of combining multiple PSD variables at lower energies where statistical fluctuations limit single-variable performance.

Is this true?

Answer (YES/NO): YES